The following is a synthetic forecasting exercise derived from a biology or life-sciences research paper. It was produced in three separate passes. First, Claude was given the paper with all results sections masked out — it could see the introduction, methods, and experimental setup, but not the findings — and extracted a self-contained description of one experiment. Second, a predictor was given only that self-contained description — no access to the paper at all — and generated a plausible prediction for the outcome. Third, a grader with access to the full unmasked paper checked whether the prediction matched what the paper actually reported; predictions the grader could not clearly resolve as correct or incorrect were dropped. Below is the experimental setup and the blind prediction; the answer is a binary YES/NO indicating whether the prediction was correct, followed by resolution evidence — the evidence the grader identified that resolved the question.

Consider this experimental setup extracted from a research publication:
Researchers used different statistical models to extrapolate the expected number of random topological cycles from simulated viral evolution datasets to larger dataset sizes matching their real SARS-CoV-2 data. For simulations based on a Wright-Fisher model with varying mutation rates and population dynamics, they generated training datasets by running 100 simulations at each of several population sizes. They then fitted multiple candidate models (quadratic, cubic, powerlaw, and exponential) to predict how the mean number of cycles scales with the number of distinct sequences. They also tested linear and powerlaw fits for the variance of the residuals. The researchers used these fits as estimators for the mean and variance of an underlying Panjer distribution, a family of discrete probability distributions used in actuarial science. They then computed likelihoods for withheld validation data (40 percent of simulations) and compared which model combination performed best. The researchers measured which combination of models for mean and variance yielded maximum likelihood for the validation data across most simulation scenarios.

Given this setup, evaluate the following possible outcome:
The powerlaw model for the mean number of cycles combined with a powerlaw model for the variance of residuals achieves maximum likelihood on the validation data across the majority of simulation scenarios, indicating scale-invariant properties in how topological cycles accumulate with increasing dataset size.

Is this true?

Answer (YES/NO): NO